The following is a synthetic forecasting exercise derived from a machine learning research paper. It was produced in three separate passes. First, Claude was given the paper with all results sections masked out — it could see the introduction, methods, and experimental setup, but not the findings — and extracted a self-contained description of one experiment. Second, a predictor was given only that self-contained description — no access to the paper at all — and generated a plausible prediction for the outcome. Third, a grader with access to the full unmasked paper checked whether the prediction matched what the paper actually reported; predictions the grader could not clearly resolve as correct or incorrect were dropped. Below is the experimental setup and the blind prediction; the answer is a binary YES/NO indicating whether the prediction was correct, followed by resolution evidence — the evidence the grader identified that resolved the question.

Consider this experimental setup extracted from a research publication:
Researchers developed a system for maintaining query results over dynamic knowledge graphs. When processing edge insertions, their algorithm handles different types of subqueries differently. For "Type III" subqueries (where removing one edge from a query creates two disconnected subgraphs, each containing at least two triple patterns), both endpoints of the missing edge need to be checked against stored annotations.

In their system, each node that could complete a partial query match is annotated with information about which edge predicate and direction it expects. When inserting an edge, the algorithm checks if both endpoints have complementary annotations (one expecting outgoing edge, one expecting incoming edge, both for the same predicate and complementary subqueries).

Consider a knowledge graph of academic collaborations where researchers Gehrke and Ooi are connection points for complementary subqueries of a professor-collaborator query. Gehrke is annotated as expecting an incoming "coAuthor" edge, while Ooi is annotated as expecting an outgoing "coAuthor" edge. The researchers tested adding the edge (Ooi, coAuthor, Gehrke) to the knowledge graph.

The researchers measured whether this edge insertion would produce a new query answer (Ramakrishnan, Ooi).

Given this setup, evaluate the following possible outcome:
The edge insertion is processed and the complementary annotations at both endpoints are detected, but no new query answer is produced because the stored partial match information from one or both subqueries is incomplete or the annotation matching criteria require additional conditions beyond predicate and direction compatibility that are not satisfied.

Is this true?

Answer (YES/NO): NO